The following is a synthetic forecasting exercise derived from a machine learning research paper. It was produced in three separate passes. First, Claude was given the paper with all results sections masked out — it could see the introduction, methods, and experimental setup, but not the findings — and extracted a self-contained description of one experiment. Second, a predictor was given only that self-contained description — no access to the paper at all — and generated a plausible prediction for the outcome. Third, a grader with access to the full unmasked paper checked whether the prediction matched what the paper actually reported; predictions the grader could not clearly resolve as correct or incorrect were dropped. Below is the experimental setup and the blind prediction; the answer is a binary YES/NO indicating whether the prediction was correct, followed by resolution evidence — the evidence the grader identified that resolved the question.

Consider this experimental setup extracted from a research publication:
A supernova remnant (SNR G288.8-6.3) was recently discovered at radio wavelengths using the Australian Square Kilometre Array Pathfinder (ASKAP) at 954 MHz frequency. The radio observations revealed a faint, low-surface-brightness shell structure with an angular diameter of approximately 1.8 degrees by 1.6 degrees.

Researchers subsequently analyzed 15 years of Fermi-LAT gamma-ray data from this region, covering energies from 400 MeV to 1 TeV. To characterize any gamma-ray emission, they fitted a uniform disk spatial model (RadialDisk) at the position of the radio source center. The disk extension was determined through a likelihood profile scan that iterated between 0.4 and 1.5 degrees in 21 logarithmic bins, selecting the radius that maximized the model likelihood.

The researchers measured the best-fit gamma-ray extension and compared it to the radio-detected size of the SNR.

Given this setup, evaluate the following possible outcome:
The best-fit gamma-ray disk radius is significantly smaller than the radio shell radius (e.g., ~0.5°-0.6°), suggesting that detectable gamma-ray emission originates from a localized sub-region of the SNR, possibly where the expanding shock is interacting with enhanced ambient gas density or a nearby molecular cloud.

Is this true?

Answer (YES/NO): NO